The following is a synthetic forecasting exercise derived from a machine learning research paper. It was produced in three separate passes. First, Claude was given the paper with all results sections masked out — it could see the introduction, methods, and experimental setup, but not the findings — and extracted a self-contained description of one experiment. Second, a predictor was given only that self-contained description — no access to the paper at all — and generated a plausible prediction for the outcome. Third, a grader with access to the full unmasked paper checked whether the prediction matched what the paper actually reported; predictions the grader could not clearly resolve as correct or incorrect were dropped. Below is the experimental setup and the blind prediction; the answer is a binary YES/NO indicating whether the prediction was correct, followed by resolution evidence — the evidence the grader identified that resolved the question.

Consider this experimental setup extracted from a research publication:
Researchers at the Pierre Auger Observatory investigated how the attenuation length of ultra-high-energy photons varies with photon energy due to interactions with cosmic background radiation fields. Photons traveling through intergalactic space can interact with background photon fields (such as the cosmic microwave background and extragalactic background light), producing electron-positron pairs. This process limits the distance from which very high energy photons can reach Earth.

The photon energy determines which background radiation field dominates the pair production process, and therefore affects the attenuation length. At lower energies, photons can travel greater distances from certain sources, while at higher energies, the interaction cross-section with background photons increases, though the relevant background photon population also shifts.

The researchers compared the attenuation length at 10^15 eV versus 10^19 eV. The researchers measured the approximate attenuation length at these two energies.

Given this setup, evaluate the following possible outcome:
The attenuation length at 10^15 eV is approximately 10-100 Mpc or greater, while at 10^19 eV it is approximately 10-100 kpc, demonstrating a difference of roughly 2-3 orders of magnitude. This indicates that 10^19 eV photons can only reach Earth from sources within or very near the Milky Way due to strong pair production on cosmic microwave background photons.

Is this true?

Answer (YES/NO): NO